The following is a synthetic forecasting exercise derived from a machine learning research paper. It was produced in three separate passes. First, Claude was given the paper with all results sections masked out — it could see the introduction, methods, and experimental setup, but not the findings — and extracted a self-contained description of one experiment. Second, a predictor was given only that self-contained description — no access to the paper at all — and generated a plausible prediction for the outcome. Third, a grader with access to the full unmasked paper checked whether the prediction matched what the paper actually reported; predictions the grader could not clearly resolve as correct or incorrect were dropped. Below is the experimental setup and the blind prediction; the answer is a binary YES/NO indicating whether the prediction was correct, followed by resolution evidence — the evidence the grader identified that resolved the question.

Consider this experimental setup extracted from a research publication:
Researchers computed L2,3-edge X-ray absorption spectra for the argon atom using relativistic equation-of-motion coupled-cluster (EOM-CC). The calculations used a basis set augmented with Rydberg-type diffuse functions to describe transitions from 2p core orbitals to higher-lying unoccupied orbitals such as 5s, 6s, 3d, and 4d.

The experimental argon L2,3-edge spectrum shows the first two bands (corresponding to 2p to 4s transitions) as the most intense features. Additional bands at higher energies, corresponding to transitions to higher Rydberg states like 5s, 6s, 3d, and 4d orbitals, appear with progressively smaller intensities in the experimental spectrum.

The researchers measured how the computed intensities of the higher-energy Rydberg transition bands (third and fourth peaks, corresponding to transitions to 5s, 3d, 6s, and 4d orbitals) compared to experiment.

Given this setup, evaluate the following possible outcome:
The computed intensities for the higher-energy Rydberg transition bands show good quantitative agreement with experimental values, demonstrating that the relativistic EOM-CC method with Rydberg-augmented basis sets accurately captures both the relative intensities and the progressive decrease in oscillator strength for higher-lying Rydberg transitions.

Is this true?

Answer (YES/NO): NO